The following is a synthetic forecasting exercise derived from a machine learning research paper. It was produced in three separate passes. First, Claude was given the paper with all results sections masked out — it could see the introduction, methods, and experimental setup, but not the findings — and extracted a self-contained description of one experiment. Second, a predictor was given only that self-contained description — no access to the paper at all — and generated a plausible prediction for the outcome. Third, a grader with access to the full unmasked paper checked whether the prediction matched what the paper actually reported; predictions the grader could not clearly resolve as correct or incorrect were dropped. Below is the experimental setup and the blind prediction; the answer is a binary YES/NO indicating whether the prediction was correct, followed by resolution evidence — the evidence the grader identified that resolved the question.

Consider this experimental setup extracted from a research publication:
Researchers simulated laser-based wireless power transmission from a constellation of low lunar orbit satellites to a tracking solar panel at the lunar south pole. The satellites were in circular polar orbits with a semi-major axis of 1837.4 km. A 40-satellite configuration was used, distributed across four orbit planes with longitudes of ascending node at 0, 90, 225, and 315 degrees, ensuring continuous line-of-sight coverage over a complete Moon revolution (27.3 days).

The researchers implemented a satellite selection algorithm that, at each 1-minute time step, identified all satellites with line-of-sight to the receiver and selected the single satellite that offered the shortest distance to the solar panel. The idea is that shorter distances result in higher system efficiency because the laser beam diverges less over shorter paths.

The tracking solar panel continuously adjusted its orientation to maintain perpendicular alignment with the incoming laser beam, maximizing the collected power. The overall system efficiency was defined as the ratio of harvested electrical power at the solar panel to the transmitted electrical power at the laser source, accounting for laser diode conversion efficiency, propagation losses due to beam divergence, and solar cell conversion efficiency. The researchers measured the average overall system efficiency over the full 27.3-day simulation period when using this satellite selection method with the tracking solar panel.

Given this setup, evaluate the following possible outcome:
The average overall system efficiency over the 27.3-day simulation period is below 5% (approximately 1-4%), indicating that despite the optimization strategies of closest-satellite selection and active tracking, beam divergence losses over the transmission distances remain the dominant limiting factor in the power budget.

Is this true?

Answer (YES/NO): NO